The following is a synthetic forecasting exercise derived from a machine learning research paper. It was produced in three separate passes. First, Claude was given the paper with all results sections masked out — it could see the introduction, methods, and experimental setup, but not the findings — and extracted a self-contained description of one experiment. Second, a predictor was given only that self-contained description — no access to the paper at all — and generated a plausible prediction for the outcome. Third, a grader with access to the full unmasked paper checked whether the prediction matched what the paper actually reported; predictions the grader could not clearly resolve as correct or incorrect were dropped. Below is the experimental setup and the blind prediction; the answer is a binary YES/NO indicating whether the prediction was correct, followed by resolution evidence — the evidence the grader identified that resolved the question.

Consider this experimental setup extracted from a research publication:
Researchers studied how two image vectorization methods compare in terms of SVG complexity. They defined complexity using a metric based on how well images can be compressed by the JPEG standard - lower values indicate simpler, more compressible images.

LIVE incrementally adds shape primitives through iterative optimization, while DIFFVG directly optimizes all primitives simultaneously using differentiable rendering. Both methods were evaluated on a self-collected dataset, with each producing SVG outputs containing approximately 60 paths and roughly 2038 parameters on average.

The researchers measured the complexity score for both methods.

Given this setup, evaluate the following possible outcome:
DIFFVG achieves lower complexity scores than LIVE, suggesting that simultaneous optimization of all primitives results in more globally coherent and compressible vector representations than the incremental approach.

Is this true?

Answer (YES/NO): NO